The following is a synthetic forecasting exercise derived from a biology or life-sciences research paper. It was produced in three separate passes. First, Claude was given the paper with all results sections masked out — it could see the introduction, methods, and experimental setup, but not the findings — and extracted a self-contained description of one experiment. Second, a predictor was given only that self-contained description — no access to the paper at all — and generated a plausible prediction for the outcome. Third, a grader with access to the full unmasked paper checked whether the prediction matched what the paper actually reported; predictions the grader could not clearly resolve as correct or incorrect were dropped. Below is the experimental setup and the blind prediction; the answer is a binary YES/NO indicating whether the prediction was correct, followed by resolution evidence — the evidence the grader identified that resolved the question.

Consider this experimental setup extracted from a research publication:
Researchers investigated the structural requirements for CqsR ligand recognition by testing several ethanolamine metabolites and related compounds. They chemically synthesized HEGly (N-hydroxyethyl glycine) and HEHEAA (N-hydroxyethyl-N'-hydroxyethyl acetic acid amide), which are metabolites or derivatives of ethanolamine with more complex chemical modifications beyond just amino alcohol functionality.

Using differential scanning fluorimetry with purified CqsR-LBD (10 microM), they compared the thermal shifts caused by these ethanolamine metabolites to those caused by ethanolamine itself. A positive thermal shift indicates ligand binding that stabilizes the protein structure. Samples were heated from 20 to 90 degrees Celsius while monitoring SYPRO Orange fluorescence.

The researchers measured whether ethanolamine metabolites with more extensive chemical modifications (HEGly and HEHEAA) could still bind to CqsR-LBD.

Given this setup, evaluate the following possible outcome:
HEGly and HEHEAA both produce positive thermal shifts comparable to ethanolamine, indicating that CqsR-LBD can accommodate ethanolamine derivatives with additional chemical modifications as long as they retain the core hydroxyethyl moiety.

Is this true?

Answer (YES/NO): NO